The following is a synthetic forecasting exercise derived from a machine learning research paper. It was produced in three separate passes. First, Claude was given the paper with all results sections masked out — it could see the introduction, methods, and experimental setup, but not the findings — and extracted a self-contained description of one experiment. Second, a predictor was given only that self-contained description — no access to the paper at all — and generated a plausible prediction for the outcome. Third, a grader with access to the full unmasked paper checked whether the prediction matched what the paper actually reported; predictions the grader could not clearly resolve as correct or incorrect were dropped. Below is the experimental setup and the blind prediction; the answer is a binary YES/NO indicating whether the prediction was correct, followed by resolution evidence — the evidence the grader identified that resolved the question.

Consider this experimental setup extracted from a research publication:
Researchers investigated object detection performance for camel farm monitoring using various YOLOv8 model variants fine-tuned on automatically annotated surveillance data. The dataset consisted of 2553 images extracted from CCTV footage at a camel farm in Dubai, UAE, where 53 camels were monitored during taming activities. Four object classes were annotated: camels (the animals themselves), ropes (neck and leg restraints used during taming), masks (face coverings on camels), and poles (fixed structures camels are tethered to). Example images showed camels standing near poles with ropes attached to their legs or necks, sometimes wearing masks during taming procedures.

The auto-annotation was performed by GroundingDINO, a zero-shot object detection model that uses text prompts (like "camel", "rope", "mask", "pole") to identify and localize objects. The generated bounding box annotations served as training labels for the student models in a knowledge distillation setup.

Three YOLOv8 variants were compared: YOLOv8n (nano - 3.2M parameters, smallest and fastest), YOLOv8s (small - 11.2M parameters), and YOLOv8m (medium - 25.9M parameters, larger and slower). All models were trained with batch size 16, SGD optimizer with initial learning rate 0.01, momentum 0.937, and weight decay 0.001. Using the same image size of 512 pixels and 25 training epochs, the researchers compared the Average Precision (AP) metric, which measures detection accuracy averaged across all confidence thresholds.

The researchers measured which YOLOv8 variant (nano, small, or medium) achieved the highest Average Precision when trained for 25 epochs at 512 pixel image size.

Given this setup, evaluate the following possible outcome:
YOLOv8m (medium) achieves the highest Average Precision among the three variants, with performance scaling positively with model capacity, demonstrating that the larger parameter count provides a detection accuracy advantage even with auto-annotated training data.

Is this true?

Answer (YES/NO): NO